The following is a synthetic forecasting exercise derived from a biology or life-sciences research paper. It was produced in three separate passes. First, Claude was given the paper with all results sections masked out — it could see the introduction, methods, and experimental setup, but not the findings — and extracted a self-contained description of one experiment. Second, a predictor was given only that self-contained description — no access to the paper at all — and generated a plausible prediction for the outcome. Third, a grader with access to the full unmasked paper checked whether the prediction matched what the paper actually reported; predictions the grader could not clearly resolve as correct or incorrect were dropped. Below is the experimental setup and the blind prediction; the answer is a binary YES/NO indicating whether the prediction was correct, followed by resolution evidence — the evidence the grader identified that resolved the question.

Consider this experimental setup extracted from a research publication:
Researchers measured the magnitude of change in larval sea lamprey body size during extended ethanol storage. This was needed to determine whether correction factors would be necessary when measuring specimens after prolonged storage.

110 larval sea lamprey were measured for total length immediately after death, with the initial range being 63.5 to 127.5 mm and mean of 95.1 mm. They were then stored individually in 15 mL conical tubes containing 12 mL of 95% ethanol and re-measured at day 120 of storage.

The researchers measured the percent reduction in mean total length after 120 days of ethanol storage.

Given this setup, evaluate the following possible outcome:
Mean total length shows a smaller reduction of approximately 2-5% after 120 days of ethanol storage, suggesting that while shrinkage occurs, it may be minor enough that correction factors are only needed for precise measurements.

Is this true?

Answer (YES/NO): NO